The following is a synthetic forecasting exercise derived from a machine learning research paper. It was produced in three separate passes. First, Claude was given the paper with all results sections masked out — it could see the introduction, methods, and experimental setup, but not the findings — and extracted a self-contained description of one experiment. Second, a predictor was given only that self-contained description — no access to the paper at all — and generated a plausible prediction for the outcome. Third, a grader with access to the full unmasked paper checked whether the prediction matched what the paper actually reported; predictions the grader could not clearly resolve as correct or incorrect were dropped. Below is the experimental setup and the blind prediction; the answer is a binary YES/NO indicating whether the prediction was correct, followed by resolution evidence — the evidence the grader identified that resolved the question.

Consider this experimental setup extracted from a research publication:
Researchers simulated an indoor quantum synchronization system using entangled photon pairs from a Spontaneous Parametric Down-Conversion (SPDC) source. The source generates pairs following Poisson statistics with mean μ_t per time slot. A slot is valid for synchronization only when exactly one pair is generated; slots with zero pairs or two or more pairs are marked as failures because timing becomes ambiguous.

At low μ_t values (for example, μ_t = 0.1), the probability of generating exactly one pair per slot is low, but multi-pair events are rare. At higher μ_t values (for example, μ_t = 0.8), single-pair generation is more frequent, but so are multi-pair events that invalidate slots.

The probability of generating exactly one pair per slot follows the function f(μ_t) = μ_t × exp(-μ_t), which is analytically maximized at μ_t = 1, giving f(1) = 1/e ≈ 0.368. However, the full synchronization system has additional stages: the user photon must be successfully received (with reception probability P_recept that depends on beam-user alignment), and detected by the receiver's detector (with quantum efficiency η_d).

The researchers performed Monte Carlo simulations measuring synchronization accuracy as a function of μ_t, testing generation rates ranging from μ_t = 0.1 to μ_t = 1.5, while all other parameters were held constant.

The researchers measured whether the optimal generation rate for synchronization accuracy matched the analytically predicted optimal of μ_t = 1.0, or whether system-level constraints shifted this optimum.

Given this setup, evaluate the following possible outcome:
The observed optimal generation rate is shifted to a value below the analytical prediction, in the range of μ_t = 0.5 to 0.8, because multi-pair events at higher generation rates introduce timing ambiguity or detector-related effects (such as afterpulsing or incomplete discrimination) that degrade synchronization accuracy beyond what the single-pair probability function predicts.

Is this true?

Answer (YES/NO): NO